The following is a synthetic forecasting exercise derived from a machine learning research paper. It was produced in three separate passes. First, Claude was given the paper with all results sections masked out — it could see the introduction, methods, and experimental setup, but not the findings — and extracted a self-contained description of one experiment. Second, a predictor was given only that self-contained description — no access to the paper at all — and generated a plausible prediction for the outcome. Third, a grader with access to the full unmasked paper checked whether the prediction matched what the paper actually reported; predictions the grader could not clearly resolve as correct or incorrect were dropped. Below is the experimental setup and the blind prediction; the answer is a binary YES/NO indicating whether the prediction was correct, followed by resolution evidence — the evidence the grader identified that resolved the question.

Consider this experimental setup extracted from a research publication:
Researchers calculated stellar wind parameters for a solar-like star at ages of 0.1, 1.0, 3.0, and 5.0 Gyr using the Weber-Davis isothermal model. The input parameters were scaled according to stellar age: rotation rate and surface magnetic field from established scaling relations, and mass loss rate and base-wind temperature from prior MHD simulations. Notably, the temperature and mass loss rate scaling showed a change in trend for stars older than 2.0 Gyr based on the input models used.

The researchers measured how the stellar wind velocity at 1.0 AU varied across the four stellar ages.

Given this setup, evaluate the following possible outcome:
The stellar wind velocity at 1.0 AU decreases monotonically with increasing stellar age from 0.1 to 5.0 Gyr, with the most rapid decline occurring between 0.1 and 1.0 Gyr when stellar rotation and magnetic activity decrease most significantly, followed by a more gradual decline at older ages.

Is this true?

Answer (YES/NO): YES